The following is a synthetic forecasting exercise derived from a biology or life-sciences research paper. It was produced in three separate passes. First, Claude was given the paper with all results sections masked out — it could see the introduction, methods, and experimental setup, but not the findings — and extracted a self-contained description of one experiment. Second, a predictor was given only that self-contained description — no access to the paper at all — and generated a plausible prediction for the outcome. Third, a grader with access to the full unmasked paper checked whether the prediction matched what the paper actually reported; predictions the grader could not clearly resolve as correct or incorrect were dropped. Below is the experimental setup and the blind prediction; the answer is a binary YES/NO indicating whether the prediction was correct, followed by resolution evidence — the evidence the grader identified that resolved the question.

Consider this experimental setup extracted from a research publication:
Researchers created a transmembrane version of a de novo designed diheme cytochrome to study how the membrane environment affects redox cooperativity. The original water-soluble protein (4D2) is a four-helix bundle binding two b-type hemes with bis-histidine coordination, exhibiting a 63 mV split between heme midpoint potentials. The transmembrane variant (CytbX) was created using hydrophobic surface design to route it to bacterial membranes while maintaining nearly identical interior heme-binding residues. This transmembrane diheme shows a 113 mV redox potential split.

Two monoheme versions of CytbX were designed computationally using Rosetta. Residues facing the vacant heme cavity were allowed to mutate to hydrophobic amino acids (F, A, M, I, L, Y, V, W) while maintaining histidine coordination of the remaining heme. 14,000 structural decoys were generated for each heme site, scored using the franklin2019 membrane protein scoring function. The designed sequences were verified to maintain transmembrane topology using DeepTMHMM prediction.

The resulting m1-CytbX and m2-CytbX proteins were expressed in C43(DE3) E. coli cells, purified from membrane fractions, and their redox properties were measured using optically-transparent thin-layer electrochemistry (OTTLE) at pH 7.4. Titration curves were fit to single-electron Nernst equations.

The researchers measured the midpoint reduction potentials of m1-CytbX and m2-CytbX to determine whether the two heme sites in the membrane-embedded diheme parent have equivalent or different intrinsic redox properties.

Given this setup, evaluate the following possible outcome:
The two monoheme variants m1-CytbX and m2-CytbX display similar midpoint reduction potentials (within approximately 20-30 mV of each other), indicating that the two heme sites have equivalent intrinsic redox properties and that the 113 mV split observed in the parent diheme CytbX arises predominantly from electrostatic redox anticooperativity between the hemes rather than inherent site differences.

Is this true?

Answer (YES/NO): YES